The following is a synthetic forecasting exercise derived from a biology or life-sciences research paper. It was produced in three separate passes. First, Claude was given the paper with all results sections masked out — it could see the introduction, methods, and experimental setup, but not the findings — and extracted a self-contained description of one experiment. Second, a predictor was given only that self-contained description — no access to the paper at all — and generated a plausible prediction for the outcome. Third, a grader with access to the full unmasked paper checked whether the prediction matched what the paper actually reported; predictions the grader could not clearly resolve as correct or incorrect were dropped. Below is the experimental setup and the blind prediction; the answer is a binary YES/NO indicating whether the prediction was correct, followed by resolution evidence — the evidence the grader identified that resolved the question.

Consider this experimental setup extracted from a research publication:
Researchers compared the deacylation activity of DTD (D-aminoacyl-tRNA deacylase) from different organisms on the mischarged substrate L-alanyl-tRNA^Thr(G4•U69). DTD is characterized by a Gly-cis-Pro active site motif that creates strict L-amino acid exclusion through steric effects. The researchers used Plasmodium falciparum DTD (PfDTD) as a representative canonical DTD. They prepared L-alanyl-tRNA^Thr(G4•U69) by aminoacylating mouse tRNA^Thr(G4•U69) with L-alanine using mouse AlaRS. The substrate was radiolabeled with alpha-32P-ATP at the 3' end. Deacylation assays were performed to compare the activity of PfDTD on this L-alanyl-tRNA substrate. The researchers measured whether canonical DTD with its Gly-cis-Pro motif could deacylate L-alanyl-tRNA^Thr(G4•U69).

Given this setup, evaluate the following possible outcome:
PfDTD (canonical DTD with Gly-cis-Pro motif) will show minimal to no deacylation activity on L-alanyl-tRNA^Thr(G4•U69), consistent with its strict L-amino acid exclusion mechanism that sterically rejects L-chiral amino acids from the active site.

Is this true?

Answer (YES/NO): YES